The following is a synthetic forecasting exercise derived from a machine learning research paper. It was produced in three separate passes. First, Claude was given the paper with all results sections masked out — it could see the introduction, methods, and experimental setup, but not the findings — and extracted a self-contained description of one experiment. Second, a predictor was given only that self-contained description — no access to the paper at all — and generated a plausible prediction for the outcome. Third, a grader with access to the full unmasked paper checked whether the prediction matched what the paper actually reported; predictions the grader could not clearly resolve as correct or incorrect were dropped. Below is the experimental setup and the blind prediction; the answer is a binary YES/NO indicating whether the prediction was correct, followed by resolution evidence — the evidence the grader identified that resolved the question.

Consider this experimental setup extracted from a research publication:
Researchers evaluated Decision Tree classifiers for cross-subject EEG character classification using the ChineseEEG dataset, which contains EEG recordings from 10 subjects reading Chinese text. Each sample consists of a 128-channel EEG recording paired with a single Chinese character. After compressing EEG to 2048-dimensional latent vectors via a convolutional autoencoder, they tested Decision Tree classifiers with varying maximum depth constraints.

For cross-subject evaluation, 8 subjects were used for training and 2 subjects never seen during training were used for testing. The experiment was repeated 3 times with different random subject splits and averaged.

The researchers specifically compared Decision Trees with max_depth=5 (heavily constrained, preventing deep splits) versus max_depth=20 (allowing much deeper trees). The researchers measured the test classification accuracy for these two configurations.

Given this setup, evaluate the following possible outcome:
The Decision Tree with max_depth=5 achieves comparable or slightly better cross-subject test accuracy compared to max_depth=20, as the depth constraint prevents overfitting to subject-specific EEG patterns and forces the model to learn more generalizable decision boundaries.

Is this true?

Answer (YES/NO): NO